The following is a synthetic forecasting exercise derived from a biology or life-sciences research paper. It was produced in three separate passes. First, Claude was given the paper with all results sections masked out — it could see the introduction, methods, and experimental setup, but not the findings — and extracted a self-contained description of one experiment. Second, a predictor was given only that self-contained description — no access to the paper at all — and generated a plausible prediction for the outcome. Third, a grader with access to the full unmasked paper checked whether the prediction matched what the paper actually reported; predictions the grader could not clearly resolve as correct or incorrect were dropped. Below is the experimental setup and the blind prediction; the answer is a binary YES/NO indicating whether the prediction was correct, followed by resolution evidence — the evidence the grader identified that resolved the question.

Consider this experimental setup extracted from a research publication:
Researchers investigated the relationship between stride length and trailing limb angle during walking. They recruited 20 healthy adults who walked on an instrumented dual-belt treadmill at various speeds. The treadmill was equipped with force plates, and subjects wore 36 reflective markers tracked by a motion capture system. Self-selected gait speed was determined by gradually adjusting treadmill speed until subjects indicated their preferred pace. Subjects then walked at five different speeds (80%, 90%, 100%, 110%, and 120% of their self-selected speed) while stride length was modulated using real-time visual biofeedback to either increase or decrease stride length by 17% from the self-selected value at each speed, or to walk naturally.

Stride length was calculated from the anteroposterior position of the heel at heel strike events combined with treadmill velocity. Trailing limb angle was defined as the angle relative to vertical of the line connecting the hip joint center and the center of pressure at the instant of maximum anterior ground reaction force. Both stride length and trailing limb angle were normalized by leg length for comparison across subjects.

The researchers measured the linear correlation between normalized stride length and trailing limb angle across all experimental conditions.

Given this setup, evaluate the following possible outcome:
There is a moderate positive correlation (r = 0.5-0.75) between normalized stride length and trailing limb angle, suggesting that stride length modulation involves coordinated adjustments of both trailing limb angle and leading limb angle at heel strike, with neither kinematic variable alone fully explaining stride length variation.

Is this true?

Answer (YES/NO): NO